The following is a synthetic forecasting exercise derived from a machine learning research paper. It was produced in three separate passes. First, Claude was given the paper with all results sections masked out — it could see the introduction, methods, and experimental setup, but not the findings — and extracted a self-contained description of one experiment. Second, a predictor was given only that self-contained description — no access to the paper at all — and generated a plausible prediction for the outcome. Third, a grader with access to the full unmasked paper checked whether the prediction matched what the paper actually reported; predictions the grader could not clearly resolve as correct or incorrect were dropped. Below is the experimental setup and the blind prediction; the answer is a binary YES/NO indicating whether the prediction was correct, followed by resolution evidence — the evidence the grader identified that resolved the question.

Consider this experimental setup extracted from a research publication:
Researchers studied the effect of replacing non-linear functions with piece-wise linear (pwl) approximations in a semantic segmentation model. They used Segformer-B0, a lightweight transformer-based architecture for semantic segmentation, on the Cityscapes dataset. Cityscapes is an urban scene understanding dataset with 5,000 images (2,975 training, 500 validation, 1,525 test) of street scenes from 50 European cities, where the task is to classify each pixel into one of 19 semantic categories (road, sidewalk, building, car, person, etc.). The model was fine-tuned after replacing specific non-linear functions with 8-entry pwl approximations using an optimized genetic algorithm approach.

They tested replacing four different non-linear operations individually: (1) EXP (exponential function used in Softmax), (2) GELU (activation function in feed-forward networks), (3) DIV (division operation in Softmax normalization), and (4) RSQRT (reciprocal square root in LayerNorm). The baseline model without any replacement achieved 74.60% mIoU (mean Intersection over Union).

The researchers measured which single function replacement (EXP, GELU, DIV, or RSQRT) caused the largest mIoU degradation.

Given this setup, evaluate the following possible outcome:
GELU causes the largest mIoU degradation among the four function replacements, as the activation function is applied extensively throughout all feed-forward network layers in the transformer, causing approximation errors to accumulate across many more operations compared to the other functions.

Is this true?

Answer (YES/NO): NO